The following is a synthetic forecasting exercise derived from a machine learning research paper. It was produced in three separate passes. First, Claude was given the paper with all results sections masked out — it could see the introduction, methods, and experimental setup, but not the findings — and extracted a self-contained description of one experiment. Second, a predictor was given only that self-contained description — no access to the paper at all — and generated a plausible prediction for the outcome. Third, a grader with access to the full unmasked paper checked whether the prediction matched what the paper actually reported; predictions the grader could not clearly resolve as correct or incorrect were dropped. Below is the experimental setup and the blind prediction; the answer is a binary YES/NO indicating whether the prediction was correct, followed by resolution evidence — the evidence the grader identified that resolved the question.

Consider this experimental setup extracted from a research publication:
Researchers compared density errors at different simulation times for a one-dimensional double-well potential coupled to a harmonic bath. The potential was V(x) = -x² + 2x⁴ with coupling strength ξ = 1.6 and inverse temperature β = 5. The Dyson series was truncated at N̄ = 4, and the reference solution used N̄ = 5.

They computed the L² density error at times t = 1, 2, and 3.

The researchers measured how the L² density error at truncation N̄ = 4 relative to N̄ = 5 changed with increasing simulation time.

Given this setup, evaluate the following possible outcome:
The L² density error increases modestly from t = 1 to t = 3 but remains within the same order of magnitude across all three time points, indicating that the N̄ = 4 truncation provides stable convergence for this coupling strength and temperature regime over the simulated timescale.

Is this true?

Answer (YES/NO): NO